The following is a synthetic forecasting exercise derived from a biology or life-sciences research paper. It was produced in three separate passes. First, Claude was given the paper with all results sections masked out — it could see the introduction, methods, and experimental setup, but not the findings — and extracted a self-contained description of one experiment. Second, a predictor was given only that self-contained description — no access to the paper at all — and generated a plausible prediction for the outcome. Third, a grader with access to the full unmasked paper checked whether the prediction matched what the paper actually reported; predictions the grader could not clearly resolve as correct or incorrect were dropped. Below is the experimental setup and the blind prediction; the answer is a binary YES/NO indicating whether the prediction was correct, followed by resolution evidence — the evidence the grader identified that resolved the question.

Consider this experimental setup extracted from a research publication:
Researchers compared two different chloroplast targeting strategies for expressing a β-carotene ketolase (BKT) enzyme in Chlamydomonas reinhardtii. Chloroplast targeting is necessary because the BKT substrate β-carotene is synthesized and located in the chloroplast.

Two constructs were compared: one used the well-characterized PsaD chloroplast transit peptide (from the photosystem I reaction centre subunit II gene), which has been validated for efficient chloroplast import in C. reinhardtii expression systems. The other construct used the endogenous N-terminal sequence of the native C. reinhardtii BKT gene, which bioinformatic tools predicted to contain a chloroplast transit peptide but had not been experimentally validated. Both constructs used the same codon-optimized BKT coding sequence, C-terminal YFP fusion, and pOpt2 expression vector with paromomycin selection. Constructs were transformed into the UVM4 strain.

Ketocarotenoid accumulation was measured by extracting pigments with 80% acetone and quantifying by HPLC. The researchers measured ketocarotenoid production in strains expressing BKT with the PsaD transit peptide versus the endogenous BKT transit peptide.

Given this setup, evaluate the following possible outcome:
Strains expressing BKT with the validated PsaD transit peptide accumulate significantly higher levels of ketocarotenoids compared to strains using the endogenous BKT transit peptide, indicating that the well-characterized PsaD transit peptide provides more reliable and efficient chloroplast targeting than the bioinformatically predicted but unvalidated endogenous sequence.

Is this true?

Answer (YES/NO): YES